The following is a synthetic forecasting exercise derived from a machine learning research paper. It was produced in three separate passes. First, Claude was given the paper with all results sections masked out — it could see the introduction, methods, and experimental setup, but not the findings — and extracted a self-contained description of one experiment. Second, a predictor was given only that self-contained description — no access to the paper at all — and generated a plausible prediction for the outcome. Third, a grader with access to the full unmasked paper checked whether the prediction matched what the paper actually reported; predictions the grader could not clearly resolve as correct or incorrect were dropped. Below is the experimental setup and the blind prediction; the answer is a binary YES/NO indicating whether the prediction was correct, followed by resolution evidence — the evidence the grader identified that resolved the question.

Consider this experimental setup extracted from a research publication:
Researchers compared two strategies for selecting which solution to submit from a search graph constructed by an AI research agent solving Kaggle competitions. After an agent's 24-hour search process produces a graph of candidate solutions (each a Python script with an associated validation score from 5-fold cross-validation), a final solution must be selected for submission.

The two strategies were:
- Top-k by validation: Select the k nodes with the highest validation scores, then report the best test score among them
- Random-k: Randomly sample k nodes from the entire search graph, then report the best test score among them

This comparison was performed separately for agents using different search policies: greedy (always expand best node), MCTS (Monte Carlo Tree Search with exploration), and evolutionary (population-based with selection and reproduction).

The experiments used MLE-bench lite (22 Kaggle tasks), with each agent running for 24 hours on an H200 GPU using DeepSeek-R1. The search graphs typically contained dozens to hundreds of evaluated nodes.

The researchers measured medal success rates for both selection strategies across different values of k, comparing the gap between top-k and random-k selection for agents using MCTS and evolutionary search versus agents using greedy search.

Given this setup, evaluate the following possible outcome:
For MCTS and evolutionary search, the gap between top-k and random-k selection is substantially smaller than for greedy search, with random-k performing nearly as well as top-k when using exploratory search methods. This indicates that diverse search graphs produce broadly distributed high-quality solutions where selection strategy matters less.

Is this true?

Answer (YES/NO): NO